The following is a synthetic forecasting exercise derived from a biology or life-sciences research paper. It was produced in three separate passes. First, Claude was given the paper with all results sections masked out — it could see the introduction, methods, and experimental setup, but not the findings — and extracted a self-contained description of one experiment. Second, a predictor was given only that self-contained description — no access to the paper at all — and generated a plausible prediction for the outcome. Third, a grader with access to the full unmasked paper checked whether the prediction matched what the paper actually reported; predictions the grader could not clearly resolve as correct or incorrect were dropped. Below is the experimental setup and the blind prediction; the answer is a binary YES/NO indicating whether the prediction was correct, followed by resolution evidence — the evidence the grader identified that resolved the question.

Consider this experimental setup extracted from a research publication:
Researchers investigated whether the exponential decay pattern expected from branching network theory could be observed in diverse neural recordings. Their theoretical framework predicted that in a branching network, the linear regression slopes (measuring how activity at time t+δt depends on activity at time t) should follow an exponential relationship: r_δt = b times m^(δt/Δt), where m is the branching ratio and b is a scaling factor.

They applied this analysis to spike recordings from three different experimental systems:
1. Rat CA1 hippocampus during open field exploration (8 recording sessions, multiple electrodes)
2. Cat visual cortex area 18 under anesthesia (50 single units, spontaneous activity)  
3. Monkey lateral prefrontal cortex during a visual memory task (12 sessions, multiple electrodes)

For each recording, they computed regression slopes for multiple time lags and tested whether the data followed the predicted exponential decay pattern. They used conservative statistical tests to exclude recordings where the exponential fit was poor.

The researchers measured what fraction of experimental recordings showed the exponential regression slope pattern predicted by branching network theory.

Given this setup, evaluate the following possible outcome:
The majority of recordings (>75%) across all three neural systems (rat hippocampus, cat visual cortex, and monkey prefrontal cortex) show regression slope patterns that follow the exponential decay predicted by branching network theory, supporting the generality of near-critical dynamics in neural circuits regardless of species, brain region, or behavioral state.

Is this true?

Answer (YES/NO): NO